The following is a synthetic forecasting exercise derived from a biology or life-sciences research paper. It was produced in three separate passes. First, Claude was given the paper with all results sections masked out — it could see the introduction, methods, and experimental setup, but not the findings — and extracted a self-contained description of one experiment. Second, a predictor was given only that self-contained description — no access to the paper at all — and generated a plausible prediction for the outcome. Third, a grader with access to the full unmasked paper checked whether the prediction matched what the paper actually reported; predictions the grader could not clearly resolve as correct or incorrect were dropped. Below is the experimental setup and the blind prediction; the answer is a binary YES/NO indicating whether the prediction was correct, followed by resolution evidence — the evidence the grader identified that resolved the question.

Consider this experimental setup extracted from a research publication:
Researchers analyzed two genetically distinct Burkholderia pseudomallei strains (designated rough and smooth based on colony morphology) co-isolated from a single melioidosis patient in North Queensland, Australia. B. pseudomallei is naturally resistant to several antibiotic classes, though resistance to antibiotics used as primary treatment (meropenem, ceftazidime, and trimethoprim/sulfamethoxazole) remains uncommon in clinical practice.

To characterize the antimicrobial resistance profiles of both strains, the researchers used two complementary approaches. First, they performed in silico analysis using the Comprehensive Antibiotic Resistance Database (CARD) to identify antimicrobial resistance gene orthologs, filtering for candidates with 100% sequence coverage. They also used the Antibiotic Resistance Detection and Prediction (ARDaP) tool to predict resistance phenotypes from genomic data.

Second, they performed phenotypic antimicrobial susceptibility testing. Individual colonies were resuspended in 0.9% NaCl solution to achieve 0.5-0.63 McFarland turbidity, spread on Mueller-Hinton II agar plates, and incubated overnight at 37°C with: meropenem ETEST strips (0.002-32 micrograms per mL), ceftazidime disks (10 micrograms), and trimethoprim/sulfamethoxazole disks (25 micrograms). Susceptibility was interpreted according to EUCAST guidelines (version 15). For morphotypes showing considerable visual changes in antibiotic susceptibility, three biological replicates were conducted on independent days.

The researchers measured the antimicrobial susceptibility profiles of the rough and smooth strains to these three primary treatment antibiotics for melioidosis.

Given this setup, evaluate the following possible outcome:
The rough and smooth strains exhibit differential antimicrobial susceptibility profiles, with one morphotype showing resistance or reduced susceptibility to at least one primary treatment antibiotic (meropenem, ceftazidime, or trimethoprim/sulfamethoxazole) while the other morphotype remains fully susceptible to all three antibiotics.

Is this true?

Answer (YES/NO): YES